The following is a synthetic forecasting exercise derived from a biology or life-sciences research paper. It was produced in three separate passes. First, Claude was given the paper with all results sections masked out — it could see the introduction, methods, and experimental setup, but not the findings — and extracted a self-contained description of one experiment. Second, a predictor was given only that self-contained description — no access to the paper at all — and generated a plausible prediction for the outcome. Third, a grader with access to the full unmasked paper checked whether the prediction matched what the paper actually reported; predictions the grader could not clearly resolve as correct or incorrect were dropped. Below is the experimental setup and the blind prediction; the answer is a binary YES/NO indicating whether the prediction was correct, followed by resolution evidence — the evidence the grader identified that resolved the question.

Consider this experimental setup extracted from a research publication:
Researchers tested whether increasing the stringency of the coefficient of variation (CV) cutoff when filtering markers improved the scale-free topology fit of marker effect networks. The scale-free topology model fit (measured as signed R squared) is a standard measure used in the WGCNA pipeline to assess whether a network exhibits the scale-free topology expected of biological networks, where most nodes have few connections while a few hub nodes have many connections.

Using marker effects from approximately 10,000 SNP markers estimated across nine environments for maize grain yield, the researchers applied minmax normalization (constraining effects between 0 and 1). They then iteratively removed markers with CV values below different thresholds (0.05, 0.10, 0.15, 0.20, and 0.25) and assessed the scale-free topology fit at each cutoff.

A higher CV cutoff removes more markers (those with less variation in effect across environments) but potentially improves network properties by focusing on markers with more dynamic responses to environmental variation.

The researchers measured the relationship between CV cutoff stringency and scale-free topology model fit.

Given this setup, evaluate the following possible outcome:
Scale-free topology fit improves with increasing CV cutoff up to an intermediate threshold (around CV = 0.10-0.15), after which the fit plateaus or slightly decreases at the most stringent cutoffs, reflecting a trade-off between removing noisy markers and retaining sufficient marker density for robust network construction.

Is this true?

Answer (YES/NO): NO